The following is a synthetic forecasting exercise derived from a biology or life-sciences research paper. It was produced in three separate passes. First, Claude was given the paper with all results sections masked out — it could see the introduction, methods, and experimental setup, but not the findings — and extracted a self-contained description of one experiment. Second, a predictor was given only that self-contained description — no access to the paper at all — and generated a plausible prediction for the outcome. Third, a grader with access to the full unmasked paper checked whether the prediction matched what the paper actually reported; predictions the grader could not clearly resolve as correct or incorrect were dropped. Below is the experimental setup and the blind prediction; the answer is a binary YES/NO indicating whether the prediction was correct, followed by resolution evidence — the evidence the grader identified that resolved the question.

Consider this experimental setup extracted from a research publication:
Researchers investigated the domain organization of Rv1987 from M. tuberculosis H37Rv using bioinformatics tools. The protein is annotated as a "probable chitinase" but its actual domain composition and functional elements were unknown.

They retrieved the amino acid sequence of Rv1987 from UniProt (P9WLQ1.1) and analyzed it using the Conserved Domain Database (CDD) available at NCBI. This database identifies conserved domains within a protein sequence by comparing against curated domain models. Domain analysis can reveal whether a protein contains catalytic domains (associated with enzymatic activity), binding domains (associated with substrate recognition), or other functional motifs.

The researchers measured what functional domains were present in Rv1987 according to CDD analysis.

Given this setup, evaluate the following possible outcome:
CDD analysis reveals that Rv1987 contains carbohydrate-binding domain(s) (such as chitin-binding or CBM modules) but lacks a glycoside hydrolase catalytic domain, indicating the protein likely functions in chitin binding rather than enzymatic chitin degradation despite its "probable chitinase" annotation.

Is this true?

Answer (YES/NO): YES